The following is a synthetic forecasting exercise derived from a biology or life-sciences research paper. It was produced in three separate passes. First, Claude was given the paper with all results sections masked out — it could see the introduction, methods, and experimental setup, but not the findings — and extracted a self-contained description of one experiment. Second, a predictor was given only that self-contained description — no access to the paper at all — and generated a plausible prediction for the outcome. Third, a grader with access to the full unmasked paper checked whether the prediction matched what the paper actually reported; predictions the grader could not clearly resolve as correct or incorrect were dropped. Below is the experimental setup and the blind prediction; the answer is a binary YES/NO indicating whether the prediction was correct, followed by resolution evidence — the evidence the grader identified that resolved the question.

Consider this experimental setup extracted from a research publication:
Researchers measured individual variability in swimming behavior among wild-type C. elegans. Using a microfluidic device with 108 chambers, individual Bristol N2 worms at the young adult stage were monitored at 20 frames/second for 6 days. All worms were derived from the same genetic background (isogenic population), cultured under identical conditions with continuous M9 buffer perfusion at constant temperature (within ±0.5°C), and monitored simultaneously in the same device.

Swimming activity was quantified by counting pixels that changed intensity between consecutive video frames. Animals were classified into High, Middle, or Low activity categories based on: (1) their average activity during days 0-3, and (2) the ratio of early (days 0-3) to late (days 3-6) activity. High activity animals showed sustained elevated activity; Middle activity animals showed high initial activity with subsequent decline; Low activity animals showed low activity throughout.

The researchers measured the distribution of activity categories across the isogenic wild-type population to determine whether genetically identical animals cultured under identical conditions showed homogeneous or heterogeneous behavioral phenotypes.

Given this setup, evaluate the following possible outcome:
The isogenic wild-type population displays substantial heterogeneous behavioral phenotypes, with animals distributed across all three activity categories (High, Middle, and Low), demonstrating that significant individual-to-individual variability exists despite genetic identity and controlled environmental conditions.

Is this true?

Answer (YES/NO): YES